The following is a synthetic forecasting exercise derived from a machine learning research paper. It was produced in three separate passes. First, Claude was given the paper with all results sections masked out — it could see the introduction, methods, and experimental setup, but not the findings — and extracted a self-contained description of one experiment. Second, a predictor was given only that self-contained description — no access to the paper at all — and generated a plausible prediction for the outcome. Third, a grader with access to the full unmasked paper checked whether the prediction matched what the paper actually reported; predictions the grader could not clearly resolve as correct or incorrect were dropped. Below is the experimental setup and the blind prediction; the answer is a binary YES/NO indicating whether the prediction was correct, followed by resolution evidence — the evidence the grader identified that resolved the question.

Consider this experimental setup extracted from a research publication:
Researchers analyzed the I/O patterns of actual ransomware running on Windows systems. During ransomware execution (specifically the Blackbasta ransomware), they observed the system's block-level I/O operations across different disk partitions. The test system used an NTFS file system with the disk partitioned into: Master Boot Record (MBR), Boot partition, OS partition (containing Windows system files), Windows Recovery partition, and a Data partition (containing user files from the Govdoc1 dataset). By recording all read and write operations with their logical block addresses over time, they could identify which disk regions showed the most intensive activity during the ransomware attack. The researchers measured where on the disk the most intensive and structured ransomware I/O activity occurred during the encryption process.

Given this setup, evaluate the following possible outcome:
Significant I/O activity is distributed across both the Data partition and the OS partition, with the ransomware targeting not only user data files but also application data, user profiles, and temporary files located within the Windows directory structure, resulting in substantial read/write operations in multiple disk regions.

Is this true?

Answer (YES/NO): NO